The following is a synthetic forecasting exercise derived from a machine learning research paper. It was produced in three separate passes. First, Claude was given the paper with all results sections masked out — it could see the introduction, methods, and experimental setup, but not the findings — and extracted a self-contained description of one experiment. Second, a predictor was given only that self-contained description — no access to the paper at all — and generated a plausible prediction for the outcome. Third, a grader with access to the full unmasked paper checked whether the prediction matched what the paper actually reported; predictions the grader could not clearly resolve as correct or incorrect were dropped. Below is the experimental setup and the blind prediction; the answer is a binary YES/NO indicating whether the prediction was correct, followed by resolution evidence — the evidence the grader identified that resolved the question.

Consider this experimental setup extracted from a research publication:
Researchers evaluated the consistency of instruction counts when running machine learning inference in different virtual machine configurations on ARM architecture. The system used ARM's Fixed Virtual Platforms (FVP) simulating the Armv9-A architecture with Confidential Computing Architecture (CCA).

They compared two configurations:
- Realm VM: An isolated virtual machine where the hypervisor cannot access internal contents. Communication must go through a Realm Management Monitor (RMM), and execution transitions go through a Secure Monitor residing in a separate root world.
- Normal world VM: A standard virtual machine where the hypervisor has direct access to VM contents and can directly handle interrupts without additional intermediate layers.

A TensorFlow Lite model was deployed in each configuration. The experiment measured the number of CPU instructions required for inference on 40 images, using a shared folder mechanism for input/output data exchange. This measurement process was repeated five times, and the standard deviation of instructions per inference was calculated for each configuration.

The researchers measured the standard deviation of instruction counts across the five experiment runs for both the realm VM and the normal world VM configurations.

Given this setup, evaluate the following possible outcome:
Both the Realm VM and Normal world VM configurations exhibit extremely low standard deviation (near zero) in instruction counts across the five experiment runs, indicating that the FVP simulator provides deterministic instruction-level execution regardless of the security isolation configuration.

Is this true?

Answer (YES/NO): NO